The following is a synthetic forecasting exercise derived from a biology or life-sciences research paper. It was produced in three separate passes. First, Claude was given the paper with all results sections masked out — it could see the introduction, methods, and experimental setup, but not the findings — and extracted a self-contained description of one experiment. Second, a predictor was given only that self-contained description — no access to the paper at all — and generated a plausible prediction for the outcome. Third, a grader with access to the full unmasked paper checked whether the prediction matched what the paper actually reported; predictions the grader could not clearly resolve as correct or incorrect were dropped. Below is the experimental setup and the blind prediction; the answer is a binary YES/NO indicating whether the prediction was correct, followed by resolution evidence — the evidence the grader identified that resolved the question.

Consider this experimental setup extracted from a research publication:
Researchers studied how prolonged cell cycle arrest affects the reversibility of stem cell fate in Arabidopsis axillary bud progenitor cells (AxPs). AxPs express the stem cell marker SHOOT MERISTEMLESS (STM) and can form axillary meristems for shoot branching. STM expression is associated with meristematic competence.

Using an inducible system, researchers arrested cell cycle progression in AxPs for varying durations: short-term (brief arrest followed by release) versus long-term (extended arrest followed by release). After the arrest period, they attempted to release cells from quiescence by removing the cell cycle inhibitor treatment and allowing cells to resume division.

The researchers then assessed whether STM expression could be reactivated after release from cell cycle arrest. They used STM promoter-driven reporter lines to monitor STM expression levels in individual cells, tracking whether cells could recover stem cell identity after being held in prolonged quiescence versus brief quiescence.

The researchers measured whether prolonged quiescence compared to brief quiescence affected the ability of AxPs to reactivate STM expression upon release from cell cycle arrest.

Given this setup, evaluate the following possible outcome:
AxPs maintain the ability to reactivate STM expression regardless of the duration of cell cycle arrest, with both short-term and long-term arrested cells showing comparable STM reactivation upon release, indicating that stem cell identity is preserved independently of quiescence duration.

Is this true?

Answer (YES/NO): NO